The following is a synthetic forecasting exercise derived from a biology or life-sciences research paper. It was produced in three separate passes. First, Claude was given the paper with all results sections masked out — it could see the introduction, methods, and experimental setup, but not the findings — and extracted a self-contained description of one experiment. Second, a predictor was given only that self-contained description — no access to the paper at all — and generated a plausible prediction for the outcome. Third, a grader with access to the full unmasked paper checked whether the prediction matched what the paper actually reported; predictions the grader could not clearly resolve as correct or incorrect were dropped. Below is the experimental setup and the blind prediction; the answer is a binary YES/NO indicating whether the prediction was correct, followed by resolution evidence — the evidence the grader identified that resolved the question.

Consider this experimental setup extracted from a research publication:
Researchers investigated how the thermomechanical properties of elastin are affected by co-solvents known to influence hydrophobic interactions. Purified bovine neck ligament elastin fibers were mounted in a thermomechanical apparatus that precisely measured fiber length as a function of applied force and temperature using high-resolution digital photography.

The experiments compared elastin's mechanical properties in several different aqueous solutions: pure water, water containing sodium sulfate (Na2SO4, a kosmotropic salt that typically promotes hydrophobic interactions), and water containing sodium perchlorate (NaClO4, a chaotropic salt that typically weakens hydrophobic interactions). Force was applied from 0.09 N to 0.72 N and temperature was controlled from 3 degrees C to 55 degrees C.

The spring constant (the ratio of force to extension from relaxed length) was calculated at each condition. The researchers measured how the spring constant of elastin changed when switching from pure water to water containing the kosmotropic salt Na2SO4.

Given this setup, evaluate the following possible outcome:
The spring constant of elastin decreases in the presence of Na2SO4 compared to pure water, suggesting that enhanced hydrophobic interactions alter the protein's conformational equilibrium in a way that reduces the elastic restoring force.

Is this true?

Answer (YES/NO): NO